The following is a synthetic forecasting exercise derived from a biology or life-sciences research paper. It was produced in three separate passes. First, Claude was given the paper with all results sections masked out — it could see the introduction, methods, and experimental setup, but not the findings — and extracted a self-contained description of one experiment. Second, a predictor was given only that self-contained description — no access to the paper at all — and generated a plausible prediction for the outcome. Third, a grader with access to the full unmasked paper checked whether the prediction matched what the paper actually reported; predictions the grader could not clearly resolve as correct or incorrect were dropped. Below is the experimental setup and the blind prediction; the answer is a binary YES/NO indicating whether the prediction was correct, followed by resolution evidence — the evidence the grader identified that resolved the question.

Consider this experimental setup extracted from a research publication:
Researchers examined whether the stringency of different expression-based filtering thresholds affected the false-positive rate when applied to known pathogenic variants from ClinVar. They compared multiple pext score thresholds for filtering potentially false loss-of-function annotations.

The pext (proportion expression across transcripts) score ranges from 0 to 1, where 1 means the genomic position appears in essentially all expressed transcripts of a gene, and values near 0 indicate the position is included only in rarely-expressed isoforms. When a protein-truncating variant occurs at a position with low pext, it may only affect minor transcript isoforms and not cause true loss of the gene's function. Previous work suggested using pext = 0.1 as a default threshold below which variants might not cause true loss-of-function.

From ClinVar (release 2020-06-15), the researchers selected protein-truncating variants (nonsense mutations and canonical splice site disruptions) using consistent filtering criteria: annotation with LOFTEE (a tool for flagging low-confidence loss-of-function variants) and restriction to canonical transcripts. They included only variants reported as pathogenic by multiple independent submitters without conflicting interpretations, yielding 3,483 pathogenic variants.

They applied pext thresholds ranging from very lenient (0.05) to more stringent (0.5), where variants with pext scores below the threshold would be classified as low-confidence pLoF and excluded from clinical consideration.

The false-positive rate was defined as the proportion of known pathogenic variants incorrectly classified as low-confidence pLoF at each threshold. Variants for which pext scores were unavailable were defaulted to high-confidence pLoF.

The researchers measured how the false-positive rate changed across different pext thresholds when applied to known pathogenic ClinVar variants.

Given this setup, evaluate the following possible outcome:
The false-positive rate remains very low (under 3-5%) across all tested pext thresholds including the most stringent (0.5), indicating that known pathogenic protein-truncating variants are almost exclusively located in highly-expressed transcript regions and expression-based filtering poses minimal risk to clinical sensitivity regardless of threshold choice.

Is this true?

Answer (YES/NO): NO